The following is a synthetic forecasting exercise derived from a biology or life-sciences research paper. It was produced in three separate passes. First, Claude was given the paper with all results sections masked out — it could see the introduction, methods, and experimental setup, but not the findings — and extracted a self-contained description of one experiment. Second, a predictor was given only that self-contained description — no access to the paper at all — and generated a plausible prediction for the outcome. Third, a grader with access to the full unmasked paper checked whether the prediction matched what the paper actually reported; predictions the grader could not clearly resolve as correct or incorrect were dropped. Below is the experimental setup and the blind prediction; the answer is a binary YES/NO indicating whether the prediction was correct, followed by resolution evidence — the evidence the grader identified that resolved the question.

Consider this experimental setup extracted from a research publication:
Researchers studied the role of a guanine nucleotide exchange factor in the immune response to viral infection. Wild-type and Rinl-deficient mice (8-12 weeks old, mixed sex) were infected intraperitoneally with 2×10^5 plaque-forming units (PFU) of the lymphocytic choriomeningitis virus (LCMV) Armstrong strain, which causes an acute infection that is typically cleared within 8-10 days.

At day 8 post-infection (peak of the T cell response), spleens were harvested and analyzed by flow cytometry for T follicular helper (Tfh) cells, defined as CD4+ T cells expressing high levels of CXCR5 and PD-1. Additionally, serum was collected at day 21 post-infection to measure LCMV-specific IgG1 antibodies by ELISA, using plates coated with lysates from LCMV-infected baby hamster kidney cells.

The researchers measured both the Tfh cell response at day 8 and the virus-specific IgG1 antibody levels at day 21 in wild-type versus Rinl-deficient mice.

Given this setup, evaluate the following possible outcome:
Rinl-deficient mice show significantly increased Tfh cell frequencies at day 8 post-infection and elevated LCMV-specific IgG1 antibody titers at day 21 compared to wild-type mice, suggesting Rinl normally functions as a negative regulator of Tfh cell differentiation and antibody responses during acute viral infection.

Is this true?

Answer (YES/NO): YES